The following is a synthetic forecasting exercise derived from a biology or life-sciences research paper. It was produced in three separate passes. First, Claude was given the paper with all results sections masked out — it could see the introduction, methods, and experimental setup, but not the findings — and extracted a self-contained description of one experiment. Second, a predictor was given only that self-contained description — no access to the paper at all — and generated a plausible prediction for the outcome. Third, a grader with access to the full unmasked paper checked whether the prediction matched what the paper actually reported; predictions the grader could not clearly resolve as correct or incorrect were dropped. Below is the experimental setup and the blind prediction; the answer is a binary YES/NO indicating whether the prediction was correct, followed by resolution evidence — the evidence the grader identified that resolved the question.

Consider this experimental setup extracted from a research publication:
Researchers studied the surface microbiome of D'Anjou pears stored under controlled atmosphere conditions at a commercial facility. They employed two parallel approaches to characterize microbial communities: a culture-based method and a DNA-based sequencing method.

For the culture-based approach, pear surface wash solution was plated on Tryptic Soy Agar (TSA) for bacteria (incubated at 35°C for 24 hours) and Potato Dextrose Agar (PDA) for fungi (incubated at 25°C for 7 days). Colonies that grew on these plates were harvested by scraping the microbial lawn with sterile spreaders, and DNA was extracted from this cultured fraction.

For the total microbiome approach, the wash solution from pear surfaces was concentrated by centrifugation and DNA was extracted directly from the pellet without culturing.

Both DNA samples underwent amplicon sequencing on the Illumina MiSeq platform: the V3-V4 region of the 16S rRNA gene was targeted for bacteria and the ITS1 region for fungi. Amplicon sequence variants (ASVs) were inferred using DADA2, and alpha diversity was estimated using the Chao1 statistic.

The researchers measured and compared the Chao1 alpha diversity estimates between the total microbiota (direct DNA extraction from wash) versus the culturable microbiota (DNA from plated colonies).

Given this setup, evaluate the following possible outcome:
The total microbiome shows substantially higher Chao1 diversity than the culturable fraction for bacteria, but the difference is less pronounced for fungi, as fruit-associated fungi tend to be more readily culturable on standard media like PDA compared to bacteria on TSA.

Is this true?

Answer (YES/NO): YES